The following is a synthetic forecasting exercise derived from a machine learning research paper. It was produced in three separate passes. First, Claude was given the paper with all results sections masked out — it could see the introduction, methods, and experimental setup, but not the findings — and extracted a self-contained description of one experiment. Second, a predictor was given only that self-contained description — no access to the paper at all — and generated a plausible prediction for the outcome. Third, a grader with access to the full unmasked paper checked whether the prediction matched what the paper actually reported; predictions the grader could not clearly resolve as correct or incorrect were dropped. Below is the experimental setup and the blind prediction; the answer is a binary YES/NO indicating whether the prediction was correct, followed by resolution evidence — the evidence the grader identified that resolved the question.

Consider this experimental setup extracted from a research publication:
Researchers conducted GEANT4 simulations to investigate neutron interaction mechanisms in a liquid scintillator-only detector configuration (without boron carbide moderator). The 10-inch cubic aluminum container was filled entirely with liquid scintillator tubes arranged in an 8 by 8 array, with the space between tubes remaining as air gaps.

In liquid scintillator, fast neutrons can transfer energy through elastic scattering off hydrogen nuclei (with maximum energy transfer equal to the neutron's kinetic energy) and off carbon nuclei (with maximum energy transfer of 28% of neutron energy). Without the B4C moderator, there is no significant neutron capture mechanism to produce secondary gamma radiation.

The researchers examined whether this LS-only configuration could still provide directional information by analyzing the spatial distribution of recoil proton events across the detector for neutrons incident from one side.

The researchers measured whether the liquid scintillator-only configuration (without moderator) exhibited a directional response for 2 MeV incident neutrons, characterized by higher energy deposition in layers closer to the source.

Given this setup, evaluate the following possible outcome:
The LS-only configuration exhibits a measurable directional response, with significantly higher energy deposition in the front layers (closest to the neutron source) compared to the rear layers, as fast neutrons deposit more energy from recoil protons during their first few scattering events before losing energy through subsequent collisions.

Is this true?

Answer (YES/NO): NO